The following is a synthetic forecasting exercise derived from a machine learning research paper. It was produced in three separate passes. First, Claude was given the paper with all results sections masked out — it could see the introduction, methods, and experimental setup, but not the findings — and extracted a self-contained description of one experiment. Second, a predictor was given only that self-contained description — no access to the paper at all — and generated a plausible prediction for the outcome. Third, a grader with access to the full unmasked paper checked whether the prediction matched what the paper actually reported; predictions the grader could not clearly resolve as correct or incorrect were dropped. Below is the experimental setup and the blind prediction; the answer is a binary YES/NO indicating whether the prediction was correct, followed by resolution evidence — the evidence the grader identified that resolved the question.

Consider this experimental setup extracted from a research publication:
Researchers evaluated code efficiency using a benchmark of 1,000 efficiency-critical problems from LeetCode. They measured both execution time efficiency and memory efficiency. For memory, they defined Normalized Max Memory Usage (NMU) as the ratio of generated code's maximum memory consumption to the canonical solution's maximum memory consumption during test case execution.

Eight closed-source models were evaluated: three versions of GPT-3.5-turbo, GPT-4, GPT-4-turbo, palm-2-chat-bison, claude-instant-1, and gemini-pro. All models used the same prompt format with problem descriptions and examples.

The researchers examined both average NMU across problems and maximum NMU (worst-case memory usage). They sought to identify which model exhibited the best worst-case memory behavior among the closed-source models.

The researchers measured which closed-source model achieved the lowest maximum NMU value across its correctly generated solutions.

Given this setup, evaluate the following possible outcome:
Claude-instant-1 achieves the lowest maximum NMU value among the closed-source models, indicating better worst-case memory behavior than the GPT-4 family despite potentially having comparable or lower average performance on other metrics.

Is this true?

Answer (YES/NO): NO